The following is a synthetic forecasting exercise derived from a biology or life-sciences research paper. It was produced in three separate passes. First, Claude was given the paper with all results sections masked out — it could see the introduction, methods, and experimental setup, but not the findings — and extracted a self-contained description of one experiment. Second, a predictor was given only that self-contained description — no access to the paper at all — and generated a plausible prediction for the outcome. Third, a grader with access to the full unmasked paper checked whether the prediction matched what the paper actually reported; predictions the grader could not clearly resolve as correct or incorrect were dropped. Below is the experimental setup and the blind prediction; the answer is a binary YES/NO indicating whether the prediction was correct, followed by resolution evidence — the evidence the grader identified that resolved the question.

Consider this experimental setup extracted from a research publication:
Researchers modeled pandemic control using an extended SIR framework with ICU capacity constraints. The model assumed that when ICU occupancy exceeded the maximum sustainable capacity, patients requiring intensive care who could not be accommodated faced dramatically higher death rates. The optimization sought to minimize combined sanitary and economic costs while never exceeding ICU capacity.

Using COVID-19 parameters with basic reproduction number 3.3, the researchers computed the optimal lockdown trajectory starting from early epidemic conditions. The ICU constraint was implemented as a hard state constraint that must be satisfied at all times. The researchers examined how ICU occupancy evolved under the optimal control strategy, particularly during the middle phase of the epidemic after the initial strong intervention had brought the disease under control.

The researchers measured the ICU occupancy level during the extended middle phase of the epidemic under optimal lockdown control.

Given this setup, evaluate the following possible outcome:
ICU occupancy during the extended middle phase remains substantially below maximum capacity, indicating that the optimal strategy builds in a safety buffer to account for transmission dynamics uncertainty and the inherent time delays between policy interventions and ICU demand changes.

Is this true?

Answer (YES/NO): NO